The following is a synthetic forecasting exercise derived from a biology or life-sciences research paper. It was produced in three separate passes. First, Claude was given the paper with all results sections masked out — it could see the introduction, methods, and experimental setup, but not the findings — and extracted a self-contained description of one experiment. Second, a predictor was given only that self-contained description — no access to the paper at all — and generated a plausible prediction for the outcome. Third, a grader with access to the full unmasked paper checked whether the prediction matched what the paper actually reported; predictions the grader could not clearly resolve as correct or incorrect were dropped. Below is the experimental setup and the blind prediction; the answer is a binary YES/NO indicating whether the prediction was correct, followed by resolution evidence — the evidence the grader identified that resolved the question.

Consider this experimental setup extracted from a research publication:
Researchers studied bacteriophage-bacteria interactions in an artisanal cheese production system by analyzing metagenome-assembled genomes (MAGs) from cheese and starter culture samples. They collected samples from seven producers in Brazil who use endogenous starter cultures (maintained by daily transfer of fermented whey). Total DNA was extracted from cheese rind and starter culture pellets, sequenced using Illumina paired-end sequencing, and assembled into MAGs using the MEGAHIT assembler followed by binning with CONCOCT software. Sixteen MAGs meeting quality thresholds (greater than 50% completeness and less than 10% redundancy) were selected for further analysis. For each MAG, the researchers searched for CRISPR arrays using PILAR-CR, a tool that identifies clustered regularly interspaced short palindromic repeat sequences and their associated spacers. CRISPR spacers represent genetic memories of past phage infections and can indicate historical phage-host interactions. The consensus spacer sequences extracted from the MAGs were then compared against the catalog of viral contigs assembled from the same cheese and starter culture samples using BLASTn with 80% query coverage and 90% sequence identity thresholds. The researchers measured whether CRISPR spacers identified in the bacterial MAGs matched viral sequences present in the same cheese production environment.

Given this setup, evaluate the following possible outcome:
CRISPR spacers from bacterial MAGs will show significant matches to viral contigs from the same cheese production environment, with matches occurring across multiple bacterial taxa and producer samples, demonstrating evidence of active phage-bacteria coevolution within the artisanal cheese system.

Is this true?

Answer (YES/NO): NO